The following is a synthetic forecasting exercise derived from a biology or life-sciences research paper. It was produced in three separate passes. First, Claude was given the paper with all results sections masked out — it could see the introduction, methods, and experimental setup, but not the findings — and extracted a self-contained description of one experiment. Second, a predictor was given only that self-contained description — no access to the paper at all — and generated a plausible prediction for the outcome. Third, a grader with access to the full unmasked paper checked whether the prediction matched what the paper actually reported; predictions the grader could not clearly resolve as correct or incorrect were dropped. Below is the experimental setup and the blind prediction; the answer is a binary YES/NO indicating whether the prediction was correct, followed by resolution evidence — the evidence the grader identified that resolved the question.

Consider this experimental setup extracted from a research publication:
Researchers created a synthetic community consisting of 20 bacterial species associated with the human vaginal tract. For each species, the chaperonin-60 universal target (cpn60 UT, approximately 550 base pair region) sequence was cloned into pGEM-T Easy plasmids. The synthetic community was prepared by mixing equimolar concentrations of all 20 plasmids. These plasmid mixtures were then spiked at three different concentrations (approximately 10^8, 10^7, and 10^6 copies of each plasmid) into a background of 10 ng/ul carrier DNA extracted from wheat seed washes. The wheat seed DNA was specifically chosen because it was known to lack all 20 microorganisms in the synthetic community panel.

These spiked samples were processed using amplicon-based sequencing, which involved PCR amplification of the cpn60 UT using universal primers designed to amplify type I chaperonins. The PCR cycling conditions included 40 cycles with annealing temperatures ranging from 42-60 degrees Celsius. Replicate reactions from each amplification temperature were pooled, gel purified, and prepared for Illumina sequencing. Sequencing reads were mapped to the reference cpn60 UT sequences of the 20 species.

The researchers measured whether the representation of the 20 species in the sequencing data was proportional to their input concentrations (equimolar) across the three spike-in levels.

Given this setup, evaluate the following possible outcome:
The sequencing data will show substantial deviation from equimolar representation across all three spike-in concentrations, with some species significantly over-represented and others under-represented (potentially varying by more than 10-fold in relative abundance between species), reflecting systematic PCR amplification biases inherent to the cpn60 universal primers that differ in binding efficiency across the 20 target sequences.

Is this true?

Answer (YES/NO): YES